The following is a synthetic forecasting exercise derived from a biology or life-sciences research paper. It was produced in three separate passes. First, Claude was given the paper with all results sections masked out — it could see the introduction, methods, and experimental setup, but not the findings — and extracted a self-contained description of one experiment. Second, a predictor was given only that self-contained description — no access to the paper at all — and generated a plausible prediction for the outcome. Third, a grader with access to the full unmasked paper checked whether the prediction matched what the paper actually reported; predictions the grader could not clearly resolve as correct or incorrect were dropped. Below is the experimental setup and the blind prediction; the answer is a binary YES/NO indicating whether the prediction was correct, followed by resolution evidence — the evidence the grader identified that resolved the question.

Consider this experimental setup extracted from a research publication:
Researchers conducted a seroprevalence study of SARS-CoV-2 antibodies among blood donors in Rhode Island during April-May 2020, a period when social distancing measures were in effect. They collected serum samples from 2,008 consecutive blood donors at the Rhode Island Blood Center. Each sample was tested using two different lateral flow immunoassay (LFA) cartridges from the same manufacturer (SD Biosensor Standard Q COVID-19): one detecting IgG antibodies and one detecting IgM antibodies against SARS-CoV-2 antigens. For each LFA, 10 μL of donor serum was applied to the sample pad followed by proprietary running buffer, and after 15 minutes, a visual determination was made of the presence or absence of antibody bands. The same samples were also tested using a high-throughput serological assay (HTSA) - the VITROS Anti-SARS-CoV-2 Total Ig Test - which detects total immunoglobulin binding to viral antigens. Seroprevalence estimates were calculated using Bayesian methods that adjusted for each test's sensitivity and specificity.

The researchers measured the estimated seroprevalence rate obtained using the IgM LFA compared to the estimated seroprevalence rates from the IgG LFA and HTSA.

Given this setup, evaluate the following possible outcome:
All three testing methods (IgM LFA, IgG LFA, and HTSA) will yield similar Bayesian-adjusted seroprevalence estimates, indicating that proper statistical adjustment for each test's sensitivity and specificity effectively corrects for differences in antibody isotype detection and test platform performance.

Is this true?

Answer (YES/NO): NO